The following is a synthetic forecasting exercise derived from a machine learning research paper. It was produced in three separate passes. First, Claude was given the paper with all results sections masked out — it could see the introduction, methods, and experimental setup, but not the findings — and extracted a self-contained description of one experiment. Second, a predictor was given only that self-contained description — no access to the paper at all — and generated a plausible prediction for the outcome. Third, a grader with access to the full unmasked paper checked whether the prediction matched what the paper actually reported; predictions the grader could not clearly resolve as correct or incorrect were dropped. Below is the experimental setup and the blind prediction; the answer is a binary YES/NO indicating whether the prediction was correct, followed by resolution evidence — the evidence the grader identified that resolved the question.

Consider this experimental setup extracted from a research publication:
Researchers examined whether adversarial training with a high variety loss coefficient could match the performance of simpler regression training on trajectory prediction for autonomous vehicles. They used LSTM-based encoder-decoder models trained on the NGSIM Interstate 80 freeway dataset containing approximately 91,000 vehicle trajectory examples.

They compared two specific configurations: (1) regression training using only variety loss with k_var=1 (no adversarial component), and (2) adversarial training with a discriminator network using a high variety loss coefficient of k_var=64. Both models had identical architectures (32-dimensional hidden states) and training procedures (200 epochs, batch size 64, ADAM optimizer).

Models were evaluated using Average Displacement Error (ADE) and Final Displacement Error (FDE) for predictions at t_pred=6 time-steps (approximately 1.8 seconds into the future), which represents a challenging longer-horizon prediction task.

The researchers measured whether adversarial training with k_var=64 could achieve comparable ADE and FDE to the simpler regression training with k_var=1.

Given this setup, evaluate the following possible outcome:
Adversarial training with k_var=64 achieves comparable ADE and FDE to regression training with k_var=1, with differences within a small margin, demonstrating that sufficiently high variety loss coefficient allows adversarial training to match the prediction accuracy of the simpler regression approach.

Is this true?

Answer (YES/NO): YES